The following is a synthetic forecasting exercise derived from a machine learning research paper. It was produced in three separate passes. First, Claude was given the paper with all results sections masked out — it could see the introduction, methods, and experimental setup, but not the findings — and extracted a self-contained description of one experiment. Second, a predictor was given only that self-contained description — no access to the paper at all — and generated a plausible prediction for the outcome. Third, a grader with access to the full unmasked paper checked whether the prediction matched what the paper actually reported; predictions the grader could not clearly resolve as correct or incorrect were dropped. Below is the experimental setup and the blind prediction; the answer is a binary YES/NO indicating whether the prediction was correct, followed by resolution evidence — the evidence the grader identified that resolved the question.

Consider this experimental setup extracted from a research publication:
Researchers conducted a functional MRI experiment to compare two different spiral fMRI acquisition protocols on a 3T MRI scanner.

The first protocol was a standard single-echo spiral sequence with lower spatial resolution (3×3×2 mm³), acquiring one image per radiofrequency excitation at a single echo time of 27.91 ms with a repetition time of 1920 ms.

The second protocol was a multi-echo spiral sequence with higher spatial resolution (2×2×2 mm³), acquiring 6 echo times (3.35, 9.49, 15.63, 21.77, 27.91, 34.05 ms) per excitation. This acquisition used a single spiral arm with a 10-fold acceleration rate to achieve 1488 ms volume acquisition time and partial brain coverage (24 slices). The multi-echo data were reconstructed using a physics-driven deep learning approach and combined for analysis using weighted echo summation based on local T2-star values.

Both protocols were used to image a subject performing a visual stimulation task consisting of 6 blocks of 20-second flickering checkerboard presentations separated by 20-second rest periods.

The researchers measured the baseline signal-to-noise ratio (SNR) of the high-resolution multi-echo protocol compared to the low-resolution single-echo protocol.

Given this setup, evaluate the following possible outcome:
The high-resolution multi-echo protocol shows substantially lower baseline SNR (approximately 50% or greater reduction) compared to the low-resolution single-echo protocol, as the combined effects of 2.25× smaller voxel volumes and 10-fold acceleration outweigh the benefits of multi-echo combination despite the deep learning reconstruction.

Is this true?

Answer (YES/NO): YES